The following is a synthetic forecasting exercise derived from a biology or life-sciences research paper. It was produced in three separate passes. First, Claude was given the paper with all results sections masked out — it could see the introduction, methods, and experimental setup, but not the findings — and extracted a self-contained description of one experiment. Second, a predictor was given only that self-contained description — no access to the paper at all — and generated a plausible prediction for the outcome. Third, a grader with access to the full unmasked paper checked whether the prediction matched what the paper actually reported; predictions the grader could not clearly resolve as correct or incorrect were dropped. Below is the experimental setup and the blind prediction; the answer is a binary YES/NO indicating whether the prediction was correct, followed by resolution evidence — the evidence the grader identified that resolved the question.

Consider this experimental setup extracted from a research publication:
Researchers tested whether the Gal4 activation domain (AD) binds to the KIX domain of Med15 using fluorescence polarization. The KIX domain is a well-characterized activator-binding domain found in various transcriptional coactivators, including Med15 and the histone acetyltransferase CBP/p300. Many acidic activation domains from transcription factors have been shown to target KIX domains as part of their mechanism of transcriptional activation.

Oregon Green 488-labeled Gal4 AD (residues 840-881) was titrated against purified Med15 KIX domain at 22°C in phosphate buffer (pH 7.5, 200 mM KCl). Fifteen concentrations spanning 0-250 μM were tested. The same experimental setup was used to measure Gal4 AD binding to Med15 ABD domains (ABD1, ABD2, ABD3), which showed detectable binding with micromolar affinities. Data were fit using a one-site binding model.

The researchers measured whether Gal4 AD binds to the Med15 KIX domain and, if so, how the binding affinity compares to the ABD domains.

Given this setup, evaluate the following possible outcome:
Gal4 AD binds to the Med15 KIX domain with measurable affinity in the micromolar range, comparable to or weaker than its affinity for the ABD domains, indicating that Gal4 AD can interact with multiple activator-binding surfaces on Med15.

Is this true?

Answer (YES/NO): NO